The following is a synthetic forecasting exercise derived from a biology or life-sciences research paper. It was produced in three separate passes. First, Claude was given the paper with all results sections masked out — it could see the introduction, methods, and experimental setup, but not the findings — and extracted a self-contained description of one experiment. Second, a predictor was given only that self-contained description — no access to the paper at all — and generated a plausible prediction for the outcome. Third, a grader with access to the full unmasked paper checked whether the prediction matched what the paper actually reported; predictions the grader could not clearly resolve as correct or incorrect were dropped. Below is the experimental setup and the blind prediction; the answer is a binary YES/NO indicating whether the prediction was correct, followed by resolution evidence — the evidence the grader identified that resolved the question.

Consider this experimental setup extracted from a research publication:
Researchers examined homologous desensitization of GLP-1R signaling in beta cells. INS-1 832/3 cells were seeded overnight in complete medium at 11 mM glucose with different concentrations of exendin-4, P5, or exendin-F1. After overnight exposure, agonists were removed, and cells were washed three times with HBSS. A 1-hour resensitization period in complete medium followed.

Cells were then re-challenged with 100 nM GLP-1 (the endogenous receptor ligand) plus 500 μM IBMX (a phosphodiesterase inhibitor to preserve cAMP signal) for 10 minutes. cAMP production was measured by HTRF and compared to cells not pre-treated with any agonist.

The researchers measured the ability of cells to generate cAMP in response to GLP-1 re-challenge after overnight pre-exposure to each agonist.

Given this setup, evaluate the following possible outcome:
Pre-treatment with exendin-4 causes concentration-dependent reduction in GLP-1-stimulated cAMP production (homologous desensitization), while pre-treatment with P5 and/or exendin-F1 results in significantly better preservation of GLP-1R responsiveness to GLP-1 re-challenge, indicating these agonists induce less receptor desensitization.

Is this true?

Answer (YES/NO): YES